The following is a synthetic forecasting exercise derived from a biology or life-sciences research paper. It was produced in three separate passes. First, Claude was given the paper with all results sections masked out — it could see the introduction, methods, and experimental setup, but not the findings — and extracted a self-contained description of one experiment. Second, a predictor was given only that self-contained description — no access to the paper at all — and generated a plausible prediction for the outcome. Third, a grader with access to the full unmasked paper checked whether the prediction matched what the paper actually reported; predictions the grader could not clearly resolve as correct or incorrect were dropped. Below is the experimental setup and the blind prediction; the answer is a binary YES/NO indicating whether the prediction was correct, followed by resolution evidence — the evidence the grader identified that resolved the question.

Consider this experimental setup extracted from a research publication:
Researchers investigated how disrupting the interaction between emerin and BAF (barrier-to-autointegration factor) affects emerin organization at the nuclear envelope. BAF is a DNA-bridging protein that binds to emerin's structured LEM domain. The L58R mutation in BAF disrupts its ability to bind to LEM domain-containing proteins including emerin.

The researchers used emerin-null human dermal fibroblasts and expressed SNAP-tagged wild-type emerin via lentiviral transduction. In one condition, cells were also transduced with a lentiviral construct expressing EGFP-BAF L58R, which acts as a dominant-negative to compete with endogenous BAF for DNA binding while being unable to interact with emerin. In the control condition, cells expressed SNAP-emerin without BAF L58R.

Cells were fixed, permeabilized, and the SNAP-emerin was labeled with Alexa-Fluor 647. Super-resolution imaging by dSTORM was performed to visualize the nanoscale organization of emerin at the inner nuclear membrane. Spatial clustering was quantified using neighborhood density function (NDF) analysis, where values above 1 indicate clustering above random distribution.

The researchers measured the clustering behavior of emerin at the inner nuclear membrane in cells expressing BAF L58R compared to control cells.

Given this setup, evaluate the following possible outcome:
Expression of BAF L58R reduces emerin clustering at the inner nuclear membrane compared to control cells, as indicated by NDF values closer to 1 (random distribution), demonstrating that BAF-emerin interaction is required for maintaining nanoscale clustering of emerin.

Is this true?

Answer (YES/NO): YES